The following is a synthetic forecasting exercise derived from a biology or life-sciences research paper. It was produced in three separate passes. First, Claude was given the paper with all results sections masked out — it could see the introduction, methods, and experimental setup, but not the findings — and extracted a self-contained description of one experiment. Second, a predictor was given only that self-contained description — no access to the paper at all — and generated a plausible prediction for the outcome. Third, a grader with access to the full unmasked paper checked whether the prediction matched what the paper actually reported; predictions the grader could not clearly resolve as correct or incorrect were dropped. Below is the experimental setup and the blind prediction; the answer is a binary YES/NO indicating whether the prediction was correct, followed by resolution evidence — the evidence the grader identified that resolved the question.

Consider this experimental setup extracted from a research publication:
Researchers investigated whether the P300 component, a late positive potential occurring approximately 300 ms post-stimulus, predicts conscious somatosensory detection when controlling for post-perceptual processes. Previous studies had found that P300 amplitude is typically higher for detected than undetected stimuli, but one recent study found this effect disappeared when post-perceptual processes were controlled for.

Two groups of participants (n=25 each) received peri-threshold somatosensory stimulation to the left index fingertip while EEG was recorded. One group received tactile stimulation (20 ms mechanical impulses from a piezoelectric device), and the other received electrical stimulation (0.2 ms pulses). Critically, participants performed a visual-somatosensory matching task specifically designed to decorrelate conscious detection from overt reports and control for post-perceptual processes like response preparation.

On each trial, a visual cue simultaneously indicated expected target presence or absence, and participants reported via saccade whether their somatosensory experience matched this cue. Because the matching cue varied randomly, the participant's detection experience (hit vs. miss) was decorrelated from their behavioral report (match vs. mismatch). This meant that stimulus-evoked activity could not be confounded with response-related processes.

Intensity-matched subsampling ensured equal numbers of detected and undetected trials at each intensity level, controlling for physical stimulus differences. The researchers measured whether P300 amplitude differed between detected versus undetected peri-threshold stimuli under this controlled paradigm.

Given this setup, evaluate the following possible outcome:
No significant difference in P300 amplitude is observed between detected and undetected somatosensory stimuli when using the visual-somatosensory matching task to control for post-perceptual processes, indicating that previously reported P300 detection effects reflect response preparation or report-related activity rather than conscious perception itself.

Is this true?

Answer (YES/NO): NO